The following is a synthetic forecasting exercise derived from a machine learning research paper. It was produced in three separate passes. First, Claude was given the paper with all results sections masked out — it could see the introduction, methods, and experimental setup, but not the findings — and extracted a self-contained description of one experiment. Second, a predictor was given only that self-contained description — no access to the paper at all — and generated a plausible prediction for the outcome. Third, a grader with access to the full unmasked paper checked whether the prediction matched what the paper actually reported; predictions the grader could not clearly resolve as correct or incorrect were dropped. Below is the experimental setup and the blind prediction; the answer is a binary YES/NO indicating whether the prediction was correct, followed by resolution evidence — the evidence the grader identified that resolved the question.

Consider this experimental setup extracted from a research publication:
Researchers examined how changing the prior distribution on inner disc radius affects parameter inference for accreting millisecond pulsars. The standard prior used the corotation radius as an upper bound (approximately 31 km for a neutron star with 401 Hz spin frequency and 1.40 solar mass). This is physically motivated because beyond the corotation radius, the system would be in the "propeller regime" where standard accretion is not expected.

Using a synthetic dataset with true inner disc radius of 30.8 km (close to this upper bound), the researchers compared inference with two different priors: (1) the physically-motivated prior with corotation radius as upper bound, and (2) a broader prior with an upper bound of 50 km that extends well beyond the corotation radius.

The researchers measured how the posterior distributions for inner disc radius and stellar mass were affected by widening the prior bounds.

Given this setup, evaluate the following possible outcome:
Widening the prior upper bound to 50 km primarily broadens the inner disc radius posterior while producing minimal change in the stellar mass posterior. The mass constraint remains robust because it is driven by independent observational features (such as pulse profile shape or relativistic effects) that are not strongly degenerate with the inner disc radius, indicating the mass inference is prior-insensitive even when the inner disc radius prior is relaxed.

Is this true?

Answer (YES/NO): NO